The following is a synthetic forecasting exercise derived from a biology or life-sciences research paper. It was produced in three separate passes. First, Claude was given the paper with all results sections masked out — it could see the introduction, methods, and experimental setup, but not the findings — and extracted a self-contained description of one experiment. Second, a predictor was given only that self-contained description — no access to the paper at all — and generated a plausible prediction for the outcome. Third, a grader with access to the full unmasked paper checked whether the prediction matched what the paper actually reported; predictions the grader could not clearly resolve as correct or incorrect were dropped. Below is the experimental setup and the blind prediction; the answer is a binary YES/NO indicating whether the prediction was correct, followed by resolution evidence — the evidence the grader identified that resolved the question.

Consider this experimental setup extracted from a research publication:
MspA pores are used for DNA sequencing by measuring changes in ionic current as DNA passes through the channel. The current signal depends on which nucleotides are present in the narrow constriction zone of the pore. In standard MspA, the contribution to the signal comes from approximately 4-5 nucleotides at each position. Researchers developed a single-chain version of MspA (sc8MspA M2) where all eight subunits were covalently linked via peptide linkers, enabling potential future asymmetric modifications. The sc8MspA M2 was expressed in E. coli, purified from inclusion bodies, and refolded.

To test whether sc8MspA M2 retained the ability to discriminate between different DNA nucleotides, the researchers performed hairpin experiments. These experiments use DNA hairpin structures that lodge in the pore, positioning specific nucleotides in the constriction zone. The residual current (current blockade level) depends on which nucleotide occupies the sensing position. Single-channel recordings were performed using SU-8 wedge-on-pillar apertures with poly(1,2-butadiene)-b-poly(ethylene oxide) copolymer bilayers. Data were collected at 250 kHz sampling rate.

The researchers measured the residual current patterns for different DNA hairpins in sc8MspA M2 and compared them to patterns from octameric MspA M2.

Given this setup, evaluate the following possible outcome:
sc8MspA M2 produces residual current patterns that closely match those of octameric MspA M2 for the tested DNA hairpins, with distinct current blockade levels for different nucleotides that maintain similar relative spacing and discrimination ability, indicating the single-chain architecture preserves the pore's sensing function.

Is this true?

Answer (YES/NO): YES